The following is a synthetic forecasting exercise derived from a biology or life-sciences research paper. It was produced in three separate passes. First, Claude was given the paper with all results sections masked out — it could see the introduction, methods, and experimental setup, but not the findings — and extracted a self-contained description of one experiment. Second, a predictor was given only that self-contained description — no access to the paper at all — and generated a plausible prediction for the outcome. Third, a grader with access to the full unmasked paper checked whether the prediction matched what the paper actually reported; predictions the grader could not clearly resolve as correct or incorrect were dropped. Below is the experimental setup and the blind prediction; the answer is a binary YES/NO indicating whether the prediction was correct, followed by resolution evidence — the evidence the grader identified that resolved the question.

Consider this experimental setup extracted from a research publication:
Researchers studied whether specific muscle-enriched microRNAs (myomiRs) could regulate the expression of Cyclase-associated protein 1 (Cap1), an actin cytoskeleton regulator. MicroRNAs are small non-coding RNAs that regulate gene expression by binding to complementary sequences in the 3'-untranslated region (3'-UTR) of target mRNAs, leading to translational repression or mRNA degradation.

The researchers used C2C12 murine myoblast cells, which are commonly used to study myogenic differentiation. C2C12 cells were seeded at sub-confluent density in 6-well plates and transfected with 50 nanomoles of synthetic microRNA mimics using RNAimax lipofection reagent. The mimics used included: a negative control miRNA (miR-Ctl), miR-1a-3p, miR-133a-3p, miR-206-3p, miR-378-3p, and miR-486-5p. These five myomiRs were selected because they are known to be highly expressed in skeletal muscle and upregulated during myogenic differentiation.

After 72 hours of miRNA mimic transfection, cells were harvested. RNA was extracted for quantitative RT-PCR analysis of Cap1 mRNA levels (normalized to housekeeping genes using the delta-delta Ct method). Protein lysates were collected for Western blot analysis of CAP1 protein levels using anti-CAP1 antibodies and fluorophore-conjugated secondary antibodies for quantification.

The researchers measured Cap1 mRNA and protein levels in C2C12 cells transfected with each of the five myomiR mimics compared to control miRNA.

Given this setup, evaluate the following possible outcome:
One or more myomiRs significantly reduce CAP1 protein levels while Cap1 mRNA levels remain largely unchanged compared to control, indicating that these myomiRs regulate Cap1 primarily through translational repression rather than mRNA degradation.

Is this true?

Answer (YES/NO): NO